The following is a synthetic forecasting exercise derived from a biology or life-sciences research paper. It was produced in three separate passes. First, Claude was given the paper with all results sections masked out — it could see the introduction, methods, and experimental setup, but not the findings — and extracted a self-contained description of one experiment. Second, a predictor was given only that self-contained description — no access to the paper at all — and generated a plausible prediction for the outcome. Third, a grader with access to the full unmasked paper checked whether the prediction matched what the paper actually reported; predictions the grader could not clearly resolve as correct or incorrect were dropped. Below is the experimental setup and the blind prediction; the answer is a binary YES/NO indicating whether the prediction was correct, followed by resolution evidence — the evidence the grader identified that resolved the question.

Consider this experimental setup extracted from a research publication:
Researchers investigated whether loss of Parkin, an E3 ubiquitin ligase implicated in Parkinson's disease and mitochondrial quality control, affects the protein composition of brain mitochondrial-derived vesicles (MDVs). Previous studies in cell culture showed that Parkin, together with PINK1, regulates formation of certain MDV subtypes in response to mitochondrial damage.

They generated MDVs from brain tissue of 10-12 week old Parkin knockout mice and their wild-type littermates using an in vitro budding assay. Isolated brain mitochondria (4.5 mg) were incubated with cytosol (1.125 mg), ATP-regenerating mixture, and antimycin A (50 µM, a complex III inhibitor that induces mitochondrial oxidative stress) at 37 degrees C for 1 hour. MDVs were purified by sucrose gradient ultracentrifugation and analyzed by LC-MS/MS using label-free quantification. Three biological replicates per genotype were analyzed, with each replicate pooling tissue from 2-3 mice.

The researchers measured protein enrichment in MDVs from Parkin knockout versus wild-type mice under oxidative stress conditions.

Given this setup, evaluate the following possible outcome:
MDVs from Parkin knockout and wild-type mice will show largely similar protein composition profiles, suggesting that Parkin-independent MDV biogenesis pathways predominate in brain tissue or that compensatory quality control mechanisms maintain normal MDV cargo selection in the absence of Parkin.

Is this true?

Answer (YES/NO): YES